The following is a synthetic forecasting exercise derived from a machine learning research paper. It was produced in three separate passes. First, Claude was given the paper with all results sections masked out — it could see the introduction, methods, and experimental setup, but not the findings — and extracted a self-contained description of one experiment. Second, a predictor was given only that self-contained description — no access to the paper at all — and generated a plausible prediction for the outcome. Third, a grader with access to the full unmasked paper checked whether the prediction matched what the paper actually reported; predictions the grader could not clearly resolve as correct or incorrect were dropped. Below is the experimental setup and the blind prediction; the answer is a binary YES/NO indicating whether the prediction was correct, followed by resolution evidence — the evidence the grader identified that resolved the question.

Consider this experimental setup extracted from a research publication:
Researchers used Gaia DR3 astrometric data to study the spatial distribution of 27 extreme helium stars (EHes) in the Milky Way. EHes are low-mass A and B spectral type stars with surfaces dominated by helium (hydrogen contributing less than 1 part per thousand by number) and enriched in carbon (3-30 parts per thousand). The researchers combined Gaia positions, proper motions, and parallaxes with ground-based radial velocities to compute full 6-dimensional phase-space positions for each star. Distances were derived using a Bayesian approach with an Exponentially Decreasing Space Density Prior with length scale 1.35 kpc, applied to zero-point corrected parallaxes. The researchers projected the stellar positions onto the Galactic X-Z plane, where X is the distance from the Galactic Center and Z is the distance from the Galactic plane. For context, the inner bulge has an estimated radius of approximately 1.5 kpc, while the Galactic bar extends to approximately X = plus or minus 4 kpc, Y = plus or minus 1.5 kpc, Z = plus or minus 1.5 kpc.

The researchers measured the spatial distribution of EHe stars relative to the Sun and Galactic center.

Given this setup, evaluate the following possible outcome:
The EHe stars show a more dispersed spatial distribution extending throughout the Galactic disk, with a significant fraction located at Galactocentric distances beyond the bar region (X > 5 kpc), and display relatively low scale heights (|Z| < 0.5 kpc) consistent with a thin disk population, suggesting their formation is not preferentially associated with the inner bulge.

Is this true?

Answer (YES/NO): NO